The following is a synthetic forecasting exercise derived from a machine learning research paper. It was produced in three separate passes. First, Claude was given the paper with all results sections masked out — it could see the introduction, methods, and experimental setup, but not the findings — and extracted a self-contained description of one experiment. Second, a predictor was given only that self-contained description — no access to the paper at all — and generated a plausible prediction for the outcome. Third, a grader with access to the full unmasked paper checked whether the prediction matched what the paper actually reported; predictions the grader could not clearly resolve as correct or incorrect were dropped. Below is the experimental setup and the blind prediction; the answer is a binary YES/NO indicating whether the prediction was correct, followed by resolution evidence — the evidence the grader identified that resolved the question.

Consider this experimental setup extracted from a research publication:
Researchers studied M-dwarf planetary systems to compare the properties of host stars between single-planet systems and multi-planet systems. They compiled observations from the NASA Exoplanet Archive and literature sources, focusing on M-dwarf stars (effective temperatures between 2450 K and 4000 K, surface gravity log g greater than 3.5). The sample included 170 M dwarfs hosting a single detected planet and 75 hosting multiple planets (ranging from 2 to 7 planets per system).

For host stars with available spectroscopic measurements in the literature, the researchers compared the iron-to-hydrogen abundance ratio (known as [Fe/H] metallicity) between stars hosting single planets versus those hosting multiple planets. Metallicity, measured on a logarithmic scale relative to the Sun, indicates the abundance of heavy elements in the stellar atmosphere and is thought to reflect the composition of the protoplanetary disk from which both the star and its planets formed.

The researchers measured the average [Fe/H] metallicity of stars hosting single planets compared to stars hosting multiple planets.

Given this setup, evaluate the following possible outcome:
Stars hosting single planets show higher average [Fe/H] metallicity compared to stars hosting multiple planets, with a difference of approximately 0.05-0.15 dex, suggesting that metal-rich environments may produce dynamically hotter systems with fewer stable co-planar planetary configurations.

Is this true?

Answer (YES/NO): YES